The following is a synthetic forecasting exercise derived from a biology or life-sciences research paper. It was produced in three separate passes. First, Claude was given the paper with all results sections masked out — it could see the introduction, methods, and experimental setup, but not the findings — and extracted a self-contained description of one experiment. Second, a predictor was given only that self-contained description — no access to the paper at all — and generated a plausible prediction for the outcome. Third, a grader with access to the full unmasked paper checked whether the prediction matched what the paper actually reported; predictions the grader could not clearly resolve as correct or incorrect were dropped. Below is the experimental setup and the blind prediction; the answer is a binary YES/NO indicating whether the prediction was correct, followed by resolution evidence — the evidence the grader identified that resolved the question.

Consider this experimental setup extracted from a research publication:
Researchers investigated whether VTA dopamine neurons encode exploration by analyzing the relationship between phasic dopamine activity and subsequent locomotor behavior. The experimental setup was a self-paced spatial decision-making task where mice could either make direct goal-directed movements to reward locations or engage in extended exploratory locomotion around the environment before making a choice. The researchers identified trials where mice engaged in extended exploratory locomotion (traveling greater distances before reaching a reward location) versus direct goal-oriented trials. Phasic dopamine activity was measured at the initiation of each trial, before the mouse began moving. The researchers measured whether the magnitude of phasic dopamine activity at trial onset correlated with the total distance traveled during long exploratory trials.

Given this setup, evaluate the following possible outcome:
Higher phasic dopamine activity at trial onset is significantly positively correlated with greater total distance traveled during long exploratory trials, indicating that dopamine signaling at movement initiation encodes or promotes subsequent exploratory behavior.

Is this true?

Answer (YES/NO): YES